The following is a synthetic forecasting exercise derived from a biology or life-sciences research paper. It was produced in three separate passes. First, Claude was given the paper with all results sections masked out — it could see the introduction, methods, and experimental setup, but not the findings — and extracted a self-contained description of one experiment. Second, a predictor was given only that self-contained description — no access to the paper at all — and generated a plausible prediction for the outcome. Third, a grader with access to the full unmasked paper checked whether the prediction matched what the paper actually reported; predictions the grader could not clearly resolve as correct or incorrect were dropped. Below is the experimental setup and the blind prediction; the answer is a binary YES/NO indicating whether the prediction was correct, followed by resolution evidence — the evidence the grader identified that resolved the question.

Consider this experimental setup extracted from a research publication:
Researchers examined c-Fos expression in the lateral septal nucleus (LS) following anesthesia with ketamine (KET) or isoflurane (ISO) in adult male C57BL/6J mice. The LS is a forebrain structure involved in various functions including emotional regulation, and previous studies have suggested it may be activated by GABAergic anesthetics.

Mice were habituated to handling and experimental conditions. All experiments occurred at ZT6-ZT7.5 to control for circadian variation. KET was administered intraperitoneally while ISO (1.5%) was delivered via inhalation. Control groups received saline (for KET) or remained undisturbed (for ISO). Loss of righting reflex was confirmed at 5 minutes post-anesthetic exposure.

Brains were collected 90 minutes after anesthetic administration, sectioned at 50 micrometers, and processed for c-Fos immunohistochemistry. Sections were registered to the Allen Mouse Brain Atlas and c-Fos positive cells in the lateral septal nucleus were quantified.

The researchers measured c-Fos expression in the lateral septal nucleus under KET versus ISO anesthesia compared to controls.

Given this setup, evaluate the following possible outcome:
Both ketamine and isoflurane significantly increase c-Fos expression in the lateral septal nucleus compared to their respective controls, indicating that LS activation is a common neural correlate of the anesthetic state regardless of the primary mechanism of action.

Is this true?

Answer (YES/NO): NO